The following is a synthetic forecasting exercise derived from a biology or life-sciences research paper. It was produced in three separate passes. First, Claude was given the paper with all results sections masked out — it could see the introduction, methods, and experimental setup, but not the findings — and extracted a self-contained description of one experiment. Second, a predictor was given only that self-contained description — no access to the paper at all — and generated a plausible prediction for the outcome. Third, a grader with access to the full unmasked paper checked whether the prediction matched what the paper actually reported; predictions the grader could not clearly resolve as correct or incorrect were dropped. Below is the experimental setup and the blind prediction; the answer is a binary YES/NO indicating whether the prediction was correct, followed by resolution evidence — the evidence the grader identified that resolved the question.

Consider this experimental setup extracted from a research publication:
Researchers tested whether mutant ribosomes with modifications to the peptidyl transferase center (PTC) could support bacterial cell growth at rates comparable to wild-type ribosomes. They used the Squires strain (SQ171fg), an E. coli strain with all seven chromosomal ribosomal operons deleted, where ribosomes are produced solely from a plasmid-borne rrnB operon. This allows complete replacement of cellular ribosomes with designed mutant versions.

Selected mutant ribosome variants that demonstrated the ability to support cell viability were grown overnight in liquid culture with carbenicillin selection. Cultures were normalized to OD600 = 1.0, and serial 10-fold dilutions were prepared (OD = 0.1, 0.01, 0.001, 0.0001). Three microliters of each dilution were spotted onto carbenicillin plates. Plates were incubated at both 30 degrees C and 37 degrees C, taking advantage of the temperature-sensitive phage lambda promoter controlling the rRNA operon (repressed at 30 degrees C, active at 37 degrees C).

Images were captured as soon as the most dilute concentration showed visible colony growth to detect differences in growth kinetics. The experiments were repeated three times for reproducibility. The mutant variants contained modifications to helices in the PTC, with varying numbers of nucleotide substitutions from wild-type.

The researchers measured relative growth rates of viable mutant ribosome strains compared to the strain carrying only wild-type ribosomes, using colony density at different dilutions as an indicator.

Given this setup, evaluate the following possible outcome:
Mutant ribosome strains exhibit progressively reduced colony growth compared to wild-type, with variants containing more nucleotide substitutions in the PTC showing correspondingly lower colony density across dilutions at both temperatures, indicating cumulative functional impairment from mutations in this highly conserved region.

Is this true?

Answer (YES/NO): NO